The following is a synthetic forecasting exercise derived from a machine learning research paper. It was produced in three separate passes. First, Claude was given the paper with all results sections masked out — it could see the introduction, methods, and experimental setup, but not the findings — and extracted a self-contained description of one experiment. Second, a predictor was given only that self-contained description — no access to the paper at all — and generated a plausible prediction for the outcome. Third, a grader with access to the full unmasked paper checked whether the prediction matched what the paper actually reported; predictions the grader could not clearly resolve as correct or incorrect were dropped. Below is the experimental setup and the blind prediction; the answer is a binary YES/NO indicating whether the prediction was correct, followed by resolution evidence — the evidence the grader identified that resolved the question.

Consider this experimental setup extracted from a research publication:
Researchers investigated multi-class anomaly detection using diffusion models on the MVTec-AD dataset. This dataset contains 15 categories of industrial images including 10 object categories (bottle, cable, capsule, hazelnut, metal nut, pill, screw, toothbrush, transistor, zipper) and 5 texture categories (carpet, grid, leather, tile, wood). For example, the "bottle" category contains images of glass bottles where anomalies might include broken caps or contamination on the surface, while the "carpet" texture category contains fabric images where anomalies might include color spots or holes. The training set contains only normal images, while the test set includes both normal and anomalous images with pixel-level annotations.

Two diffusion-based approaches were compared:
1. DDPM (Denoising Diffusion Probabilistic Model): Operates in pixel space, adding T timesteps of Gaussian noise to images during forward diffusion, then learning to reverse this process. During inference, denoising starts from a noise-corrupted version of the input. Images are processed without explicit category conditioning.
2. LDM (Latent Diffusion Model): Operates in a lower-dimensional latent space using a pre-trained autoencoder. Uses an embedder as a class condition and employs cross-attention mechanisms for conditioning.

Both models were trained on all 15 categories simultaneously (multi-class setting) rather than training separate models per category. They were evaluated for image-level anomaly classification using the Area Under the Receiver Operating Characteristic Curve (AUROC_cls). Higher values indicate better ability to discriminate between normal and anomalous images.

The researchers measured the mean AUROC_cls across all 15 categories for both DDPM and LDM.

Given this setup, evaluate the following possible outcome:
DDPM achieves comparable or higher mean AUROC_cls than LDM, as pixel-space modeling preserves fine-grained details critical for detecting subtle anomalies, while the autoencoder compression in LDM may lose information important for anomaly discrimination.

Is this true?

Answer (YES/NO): NO